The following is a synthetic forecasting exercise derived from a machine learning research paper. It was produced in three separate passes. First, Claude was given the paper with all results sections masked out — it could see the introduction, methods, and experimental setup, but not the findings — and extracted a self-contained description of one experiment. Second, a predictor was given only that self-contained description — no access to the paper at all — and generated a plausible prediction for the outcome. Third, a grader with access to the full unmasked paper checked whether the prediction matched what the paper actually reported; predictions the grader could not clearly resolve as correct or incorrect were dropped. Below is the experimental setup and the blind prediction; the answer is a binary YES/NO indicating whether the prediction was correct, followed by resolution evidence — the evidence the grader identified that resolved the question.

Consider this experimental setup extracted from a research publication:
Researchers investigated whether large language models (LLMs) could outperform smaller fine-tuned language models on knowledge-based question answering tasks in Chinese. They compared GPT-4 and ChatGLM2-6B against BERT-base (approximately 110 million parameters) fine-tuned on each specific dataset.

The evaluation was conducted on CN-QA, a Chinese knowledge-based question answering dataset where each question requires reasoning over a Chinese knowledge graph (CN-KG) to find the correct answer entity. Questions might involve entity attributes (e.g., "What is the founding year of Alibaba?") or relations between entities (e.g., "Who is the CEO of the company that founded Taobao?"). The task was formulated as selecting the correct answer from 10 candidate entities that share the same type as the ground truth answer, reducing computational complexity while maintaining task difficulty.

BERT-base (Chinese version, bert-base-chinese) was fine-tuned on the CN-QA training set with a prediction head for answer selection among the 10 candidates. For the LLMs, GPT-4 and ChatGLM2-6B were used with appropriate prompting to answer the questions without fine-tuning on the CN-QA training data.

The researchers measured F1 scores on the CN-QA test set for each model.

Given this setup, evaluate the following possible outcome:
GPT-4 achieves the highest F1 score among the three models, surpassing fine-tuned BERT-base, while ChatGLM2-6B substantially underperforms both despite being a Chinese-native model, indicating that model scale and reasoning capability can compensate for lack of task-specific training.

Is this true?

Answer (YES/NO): NO